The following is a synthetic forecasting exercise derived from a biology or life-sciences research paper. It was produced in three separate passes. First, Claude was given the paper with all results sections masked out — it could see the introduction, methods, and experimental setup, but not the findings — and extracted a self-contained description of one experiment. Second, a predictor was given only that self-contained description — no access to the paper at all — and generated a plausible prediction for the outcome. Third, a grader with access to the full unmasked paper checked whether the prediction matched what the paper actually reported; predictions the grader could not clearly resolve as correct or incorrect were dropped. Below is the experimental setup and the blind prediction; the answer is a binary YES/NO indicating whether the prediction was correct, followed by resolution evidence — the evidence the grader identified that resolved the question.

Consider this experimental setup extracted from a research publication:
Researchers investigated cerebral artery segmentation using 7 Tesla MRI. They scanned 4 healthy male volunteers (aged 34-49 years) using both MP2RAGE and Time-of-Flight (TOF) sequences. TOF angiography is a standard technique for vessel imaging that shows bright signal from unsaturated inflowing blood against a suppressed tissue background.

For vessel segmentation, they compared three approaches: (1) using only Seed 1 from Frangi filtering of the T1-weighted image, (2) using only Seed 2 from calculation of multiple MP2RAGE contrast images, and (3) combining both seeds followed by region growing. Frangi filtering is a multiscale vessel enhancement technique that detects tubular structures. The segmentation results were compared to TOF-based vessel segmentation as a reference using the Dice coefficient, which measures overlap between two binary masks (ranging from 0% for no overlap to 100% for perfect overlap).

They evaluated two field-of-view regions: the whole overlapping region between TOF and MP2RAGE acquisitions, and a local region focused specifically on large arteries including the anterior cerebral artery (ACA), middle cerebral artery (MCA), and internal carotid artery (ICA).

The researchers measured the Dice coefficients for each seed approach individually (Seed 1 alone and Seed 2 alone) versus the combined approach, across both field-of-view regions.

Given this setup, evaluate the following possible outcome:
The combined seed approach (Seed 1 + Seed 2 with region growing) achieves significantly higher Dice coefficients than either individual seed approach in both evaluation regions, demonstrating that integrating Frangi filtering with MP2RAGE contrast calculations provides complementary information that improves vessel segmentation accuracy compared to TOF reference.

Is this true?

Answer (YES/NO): YES